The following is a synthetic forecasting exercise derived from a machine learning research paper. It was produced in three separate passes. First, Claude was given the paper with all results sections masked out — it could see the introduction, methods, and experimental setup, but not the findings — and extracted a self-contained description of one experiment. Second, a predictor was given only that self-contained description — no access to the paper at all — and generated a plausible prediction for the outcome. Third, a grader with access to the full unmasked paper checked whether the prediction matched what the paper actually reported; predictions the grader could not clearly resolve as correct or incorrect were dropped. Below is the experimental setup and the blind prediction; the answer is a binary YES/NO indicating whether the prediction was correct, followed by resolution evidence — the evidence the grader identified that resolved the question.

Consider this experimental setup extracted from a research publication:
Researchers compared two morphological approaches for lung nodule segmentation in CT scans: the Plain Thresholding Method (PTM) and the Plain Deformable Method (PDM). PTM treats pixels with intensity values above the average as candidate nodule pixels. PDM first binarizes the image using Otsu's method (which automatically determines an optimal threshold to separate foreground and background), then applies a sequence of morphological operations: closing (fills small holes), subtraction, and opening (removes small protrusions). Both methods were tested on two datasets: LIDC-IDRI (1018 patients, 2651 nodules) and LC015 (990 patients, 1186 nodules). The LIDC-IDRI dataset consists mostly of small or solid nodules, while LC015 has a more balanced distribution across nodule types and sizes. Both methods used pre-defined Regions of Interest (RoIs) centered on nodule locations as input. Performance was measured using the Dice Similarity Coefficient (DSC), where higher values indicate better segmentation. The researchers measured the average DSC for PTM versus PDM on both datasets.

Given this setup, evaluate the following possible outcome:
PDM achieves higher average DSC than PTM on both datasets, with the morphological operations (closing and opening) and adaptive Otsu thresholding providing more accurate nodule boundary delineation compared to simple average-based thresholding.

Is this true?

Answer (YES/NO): NO